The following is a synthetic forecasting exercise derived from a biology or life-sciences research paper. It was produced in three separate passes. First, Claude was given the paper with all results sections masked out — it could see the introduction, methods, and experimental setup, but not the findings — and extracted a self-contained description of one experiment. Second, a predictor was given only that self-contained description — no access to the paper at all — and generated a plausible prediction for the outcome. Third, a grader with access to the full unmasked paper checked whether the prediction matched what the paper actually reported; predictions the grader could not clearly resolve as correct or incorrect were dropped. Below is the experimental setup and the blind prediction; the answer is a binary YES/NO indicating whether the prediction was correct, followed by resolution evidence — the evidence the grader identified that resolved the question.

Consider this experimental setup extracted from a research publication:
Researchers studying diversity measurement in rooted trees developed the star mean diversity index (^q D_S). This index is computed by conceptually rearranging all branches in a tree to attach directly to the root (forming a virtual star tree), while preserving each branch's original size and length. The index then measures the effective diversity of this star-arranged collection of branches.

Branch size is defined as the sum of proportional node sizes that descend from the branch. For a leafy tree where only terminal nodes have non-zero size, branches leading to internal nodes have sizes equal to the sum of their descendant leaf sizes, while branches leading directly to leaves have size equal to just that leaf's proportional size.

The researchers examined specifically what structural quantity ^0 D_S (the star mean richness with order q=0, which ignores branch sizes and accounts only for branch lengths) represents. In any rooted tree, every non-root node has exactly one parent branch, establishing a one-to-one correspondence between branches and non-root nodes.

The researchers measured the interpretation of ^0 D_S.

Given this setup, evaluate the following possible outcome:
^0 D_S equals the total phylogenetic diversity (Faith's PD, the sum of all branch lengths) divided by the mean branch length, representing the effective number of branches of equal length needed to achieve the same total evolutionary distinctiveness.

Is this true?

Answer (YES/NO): NO